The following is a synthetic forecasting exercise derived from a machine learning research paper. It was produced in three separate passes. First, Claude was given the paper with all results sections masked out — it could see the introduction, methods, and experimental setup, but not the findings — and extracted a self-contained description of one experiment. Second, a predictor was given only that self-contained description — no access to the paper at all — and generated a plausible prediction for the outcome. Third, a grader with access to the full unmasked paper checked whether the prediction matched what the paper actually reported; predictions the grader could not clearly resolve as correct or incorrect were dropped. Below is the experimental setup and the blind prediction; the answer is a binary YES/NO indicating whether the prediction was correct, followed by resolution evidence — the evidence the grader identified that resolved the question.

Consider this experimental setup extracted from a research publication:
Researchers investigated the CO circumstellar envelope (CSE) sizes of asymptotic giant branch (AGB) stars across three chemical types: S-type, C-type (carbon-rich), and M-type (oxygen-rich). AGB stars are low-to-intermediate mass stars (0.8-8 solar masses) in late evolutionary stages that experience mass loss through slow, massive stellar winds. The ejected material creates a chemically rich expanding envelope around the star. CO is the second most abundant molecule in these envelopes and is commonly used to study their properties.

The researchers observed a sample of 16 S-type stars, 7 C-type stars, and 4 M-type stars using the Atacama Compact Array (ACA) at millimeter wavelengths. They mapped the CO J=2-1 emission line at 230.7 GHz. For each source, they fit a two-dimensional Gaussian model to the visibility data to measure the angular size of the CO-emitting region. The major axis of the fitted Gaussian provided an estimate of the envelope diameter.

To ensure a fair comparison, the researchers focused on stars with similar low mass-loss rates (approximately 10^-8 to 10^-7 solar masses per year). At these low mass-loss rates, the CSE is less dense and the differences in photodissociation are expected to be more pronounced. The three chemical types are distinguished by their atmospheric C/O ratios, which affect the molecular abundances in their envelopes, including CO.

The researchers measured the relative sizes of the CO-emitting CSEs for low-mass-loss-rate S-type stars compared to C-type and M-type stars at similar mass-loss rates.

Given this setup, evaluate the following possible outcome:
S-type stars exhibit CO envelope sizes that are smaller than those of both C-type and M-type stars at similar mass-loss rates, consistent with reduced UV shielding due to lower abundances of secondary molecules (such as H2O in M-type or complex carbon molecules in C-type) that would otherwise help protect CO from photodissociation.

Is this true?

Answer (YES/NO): NO